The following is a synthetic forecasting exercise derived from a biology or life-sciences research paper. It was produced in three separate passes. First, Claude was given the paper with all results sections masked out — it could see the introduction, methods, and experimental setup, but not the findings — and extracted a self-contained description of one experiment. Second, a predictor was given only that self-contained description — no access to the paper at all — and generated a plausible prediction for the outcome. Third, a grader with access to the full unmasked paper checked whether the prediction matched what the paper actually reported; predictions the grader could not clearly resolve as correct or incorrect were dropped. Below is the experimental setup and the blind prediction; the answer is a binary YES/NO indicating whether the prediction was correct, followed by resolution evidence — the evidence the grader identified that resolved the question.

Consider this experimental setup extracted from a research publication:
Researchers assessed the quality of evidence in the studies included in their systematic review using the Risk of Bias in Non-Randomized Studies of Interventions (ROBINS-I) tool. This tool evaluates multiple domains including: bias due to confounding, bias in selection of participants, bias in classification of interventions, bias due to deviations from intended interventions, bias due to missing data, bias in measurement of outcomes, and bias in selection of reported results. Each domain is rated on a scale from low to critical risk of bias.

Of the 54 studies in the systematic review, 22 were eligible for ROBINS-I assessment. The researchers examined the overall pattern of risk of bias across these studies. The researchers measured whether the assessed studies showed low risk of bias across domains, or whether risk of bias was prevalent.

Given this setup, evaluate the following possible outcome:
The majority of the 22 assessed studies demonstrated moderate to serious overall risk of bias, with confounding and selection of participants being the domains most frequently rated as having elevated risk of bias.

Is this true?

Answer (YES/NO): NO